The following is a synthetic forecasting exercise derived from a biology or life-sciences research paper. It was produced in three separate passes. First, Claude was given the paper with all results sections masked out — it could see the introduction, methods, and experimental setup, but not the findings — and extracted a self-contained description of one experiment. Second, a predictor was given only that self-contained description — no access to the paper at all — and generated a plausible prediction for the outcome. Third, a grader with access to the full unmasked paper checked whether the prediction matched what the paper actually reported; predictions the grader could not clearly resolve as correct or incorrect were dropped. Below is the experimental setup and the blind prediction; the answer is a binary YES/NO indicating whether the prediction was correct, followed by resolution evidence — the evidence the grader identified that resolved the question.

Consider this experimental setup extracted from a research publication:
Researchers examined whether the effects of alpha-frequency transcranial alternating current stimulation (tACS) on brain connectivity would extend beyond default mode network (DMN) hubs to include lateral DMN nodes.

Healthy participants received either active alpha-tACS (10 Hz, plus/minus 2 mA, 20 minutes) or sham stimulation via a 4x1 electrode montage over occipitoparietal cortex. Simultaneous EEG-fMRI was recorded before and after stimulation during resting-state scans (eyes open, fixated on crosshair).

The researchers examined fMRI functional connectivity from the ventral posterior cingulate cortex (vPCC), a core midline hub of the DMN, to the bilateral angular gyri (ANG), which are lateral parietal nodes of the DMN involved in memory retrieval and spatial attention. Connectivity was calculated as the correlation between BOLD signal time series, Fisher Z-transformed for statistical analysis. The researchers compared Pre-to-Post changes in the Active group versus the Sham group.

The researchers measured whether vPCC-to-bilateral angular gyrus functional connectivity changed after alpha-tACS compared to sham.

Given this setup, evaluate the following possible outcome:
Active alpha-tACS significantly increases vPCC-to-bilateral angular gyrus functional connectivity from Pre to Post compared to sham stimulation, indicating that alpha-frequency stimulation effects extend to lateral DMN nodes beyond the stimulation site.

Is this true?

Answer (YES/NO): NO